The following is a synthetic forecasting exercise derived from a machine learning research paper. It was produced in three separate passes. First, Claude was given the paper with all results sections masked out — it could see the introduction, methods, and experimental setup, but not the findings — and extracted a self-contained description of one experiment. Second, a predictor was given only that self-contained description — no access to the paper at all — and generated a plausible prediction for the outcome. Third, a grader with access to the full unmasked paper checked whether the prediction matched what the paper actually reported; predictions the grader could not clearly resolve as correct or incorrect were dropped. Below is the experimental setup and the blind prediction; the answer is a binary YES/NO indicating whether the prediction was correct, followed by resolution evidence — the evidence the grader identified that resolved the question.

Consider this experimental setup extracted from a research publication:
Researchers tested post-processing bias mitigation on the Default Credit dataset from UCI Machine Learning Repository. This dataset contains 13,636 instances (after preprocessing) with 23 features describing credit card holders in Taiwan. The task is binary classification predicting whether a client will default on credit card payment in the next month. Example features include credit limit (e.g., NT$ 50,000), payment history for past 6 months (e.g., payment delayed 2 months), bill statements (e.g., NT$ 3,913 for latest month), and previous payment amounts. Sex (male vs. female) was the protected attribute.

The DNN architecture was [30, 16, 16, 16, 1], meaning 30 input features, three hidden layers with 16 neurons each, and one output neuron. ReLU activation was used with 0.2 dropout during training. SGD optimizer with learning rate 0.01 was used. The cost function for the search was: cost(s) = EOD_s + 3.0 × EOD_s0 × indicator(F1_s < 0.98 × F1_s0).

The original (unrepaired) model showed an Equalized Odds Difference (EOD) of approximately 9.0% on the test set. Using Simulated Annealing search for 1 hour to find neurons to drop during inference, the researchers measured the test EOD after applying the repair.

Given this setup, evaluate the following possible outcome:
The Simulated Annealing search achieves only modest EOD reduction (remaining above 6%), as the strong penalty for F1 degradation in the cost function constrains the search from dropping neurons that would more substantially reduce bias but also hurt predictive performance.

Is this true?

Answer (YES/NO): NO